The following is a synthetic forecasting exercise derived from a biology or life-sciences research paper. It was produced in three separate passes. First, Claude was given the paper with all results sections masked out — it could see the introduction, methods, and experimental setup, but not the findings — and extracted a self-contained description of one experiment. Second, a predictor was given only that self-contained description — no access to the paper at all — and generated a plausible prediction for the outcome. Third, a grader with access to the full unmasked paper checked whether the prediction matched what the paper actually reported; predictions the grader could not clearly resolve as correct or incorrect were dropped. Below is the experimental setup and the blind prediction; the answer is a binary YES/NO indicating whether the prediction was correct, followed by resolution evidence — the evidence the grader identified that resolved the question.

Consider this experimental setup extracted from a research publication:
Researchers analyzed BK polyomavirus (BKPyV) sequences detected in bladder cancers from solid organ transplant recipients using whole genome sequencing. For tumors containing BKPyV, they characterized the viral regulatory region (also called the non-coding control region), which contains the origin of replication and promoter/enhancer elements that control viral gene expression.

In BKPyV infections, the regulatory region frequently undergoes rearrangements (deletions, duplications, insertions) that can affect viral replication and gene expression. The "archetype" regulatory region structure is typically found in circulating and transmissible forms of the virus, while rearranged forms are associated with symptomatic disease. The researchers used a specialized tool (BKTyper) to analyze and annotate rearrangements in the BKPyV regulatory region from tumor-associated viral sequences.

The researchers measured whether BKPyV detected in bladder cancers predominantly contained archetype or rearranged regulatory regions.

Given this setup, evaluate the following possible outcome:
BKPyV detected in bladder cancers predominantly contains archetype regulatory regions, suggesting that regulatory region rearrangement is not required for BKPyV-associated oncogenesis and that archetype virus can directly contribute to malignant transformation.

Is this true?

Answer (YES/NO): YES